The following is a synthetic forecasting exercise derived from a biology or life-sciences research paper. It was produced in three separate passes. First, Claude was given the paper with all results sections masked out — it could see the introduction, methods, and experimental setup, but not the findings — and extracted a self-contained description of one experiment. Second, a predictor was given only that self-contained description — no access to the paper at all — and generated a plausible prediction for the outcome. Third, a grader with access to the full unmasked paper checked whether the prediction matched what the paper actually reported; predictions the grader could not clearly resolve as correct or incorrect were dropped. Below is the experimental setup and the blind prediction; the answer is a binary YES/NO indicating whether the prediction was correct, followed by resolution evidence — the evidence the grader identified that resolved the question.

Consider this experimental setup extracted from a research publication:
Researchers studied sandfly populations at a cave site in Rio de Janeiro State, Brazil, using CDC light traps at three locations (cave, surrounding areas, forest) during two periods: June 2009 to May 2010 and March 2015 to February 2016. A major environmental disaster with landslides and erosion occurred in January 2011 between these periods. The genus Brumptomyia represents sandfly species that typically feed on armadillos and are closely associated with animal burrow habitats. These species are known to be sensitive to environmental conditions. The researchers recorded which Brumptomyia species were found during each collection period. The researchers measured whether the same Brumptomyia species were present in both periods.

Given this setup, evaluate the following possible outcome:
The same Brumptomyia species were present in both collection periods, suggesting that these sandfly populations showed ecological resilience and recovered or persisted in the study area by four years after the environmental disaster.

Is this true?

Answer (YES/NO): NO